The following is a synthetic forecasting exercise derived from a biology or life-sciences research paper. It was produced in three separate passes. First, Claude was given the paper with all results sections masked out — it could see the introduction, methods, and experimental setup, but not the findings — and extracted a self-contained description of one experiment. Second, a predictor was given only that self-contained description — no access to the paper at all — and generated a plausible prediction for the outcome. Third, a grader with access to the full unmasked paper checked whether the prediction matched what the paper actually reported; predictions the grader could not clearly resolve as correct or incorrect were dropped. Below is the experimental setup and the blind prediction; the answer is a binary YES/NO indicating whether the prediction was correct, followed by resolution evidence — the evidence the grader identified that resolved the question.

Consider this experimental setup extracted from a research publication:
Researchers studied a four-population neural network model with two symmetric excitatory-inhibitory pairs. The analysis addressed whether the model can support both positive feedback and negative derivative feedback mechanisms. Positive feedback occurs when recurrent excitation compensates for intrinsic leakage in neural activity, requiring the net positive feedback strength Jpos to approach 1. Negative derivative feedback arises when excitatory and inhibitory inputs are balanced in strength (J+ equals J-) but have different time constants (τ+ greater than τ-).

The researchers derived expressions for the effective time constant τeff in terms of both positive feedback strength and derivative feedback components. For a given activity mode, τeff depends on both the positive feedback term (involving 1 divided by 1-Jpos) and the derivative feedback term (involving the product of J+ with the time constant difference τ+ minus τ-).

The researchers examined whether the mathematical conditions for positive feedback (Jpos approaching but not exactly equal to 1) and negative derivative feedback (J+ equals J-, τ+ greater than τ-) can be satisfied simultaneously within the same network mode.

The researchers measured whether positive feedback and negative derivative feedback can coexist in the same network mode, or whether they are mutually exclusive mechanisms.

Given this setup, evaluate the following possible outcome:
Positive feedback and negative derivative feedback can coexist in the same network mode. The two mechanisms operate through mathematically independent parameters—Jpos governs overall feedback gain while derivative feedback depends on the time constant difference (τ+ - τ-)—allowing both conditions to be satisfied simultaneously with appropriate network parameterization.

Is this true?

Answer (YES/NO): YES